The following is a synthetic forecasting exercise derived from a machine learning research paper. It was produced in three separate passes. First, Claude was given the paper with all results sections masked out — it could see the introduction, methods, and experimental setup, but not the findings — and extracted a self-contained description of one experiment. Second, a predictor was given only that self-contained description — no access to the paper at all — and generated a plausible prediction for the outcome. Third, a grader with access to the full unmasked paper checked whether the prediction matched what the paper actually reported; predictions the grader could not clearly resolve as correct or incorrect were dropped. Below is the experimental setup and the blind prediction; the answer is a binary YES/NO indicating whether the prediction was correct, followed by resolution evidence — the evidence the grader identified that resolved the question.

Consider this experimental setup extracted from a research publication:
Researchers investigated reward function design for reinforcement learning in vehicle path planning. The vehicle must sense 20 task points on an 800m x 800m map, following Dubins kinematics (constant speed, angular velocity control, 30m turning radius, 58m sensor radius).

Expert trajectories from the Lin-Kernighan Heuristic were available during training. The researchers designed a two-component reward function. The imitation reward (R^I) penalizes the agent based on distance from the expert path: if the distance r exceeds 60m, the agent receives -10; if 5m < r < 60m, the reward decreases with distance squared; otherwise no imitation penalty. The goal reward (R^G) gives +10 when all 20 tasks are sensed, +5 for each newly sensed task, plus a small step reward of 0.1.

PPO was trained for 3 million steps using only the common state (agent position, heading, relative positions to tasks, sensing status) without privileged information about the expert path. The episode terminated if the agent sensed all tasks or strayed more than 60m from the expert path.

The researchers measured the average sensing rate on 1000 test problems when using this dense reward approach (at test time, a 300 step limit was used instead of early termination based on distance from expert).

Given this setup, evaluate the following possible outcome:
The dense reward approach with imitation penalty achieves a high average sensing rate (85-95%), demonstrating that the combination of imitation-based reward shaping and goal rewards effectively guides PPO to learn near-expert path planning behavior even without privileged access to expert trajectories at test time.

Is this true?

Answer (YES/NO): NO